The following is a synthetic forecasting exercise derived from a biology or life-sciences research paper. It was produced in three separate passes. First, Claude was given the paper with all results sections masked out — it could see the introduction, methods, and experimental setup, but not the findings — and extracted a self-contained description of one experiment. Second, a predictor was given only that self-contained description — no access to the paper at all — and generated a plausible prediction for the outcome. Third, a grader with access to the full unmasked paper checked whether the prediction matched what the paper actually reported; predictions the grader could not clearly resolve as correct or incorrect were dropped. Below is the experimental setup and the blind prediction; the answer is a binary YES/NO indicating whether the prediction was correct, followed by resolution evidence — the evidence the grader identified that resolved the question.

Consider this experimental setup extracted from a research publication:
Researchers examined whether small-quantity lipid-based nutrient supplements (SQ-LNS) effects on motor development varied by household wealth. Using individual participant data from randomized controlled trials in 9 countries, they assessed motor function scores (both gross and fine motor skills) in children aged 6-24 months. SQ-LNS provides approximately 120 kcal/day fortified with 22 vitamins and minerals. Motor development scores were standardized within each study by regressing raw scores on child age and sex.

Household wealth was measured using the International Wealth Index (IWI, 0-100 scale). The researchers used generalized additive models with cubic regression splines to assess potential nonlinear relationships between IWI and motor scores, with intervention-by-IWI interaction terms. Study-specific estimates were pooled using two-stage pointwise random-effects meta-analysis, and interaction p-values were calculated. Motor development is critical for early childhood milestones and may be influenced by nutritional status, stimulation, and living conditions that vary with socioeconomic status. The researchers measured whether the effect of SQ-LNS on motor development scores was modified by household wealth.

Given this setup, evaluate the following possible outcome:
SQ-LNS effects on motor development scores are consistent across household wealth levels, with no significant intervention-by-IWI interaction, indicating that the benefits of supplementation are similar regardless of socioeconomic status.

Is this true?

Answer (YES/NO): YES